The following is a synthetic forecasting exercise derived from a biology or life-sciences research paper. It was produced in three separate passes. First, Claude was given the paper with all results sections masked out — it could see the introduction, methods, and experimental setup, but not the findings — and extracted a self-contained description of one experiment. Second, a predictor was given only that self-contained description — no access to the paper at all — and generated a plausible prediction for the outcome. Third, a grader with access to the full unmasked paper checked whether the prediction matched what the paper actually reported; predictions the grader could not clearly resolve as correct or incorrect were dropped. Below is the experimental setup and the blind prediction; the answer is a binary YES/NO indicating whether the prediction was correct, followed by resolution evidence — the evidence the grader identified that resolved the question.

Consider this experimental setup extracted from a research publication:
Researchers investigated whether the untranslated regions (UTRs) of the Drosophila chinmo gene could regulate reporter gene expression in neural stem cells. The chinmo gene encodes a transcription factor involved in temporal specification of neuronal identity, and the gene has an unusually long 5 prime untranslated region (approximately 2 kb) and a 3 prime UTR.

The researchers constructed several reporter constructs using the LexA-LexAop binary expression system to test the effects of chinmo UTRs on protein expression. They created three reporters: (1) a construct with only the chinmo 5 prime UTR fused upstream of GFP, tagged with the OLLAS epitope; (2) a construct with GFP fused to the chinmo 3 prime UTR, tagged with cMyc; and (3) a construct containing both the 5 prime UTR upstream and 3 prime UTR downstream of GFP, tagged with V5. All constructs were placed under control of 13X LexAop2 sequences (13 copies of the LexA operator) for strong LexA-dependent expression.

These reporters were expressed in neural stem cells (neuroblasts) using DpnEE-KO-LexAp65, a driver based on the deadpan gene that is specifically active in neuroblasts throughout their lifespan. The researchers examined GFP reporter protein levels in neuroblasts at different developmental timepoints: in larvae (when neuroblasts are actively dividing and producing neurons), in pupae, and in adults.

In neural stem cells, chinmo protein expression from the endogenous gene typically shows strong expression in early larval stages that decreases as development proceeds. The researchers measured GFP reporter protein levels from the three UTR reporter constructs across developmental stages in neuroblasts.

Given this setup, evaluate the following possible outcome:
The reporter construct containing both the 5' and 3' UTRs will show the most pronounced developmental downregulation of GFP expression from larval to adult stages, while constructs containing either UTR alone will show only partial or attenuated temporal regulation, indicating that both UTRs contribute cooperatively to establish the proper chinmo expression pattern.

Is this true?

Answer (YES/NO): NO